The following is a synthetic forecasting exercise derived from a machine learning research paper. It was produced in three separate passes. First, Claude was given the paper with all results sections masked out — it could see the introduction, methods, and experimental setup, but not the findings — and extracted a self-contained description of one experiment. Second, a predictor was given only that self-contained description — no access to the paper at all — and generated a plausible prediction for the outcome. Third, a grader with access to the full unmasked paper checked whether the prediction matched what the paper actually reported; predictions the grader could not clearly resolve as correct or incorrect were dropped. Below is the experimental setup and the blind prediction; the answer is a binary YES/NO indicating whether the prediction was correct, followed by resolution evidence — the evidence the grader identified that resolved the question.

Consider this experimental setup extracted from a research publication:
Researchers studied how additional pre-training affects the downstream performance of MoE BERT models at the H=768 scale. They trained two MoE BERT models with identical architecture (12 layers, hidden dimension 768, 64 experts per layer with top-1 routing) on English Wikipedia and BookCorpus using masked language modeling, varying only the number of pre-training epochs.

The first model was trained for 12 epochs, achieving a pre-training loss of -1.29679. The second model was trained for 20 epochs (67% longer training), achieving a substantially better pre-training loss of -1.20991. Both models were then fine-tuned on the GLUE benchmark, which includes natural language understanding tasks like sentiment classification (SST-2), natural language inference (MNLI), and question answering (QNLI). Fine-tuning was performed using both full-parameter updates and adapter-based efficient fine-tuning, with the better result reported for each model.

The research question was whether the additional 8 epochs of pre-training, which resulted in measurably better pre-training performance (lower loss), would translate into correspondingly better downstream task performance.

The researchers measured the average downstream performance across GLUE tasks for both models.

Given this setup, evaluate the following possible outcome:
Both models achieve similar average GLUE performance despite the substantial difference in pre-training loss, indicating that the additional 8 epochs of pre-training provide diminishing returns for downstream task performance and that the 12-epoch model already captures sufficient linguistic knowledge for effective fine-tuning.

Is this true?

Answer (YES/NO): YES